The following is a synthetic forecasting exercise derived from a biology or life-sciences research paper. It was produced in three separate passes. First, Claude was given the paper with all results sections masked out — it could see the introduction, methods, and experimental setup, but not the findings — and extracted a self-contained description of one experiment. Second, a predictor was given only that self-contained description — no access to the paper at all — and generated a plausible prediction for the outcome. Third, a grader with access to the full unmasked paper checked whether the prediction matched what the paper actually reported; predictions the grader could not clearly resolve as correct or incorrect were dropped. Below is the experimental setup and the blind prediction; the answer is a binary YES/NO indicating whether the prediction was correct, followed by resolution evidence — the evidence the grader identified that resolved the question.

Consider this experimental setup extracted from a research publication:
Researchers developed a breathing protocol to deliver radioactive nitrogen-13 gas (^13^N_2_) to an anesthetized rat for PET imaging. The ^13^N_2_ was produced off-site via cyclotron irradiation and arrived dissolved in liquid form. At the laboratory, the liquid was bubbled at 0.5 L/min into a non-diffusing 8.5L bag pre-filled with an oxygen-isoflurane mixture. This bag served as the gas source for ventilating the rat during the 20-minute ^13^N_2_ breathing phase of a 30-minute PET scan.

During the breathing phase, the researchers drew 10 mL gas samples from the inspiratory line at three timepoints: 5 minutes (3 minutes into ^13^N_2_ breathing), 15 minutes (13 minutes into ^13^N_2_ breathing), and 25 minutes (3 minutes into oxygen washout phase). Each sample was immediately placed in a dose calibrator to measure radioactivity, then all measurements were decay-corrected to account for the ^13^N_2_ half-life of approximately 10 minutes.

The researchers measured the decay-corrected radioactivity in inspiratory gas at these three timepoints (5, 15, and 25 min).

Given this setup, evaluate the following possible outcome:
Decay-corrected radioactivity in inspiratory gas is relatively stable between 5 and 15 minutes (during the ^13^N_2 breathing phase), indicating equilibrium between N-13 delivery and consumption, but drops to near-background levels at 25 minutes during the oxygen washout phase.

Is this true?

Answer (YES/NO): YES